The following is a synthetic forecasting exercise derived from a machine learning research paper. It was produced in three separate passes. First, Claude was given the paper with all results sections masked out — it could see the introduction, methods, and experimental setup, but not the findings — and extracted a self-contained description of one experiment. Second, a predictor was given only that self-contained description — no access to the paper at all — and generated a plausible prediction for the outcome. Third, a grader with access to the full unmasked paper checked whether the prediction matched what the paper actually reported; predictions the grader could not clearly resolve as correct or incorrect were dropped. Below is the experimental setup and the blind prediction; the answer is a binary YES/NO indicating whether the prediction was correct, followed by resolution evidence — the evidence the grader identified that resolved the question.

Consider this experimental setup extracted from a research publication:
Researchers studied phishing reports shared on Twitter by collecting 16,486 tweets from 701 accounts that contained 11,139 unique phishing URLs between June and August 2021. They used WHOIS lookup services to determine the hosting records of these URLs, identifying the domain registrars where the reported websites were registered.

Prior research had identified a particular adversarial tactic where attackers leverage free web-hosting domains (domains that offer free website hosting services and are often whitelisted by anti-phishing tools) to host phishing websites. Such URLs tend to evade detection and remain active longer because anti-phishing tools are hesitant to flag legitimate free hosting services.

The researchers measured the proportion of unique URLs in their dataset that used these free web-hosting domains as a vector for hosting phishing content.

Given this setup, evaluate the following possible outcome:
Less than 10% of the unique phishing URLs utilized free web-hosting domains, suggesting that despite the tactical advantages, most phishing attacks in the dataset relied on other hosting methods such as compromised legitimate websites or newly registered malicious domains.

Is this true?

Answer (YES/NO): YES